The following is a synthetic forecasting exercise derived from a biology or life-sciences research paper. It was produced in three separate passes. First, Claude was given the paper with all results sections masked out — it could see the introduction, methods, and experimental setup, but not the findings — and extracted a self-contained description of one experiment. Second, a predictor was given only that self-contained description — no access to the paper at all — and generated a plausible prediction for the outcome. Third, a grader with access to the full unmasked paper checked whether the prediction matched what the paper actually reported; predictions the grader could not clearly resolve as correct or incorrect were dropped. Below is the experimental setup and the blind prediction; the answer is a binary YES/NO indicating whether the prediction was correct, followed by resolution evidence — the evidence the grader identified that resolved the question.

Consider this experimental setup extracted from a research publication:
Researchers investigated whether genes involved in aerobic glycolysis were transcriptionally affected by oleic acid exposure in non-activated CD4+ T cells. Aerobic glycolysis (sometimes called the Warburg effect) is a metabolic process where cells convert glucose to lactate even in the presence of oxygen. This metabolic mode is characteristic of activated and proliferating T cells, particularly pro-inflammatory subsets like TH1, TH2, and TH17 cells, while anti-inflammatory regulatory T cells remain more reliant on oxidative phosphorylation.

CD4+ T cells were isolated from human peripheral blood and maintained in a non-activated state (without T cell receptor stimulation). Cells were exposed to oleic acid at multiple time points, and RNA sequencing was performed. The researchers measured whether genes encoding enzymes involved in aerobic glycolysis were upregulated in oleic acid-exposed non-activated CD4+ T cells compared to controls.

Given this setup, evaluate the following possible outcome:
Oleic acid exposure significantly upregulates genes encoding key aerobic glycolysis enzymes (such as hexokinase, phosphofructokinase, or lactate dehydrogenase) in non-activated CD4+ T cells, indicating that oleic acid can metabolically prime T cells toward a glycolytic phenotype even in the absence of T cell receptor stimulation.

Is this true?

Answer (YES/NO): NO